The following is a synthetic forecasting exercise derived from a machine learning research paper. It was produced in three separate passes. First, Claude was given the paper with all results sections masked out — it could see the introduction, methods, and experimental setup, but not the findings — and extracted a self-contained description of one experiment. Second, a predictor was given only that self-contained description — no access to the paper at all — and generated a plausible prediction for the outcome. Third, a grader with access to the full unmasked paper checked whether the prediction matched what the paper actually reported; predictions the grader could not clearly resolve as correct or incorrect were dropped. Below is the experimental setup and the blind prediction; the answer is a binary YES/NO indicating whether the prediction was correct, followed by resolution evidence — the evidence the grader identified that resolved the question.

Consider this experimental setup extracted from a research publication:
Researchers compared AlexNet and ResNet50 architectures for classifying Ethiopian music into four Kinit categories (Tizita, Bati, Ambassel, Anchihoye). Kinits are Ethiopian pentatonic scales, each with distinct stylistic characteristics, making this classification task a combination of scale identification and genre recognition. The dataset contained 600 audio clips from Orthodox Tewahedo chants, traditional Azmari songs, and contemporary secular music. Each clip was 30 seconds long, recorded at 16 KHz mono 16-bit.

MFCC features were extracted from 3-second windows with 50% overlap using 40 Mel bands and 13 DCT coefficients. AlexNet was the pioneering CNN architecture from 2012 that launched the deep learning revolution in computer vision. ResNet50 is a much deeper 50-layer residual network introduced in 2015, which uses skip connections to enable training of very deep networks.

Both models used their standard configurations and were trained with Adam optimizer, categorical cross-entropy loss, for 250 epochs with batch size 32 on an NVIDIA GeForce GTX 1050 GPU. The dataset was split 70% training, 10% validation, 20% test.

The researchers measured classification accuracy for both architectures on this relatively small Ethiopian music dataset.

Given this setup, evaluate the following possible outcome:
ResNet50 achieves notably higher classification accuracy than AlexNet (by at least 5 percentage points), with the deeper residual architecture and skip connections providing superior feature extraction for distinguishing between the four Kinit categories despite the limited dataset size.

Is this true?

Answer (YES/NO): NO